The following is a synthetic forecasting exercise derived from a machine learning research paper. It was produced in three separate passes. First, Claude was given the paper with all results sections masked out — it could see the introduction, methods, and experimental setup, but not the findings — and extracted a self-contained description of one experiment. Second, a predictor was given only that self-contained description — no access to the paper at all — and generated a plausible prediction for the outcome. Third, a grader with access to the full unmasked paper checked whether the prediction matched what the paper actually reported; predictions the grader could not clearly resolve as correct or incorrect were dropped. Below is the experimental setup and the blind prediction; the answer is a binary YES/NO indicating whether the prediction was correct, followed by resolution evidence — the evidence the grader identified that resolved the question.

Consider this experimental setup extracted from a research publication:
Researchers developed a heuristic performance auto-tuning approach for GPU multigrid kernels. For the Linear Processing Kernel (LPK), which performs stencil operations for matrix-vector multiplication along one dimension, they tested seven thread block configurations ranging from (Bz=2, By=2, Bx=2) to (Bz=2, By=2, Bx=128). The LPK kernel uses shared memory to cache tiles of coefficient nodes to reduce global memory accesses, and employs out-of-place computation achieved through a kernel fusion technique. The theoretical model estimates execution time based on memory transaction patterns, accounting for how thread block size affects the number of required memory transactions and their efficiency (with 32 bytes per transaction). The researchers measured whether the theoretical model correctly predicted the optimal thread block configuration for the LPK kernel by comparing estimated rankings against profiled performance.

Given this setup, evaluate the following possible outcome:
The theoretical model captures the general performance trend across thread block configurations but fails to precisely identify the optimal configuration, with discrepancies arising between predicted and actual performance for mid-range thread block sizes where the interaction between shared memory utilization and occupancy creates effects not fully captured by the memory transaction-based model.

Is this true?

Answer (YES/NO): NO